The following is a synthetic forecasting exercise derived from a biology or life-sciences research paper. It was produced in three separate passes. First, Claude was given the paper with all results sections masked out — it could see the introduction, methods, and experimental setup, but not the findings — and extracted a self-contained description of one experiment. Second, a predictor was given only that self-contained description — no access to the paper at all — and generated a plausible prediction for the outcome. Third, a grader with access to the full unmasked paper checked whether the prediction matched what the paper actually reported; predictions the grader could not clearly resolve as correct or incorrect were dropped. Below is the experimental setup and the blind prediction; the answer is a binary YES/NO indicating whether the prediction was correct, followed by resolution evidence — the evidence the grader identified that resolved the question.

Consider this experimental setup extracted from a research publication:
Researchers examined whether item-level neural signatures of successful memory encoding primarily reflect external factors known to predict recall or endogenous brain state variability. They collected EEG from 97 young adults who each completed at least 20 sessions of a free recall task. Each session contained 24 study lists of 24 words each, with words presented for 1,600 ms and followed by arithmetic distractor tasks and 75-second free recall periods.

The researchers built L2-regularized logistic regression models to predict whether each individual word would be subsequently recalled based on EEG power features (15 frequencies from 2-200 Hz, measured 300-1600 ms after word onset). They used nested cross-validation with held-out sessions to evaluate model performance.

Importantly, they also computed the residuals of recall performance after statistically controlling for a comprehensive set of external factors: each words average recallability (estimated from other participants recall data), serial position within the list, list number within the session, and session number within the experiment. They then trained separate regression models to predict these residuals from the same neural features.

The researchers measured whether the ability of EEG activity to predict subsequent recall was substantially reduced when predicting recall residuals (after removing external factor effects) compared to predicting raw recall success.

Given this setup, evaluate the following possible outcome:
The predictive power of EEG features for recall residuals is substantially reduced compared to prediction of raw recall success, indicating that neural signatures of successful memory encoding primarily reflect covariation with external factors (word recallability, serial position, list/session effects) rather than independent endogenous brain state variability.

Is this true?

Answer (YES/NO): NO